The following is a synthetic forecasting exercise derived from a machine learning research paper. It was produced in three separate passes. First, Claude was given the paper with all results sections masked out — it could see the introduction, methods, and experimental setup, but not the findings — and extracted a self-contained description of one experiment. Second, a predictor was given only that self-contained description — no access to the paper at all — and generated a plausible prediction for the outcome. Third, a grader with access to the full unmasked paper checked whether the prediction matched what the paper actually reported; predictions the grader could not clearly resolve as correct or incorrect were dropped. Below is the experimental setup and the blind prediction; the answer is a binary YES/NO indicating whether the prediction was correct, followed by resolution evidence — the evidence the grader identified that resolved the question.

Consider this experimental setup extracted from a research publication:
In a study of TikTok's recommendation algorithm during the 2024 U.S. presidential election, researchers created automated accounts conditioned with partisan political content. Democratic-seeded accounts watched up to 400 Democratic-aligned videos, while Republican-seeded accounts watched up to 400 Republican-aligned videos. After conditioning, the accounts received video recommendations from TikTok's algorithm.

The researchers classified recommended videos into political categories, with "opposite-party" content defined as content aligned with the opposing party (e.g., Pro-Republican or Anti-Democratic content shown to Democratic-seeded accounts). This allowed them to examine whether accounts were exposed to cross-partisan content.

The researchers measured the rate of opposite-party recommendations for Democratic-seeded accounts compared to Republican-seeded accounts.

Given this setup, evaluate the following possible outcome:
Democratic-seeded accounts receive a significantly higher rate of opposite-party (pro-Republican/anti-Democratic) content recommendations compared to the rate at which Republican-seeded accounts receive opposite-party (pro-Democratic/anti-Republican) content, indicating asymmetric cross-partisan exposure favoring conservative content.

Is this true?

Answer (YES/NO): YES